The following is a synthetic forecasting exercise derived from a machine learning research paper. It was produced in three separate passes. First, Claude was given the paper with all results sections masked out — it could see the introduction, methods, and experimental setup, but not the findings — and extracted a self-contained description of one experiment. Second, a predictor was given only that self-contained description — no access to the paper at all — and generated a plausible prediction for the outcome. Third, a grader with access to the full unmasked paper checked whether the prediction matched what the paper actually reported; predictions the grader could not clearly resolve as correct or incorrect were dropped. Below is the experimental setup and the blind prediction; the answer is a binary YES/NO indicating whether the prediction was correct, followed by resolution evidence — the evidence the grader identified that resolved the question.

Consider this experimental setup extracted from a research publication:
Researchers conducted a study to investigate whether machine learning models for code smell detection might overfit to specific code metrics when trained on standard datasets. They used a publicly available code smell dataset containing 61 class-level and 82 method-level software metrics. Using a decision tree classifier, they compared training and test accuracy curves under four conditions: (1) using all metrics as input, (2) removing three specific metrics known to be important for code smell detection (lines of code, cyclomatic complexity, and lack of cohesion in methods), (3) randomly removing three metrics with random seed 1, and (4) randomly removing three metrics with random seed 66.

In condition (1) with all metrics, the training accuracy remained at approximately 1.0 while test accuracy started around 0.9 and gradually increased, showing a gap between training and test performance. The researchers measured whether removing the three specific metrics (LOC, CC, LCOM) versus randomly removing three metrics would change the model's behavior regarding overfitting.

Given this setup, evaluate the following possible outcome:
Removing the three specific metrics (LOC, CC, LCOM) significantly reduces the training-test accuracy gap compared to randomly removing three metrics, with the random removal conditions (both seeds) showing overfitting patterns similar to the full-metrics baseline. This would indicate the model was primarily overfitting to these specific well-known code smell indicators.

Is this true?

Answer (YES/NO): YES